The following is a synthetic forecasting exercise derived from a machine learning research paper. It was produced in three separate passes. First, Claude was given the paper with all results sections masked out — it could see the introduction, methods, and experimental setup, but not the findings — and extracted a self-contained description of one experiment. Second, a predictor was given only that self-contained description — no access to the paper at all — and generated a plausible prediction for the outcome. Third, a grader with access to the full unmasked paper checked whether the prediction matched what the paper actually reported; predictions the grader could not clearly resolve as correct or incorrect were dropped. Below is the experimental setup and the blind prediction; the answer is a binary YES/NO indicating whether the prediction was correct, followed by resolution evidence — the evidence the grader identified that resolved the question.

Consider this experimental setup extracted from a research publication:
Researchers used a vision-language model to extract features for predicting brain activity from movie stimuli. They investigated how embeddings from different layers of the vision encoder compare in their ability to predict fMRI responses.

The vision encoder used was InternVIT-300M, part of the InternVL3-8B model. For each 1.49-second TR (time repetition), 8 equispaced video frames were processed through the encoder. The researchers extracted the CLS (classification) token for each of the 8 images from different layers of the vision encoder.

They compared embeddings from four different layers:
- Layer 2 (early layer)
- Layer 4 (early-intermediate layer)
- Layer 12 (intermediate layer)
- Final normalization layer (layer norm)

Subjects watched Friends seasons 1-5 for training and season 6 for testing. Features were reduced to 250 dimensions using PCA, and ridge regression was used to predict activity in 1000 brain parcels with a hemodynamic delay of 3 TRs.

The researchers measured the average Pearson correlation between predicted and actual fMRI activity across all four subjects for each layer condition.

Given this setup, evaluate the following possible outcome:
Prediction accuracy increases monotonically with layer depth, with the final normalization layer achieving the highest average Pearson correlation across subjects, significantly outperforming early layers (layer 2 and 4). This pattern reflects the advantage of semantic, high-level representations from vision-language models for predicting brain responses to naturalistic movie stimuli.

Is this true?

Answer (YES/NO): YES